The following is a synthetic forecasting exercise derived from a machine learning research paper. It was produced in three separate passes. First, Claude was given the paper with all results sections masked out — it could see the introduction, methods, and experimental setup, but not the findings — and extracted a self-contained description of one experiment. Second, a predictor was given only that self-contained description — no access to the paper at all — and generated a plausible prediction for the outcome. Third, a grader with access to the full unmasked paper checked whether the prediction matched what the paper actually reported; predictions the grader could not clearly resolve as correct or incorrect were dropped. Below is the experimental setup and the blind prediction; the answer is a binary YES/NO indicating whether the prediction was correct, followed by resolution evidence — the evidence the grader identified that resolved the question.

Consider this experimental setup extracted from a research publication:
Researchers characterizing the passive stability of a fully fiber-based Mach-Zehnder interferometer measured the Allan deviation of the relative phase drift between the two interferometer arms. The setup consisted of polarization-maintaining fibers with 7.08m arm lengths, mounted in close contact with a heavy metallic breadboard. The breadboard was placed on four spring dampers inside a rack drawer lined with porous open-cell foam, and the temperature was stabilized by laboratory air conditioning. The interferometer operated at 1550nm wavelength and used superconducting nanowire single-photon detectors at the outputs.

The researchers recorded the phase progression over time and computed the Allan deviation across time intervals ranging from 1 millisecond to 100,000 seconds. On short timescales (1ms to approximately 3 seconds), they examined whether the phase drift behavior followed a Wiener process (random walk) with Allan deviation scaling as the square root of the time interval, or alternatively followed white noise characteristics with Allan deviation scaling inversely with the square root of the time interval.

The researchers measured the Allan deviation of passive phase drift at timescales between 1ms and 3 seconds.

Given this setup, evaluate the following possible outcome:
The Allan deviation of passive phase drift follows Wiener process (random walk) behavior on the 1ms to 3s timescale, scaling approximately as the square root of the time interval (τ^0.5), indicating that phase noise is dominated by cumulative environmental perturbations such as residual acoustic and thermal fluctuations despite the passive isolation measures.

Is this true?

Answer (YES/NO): YES